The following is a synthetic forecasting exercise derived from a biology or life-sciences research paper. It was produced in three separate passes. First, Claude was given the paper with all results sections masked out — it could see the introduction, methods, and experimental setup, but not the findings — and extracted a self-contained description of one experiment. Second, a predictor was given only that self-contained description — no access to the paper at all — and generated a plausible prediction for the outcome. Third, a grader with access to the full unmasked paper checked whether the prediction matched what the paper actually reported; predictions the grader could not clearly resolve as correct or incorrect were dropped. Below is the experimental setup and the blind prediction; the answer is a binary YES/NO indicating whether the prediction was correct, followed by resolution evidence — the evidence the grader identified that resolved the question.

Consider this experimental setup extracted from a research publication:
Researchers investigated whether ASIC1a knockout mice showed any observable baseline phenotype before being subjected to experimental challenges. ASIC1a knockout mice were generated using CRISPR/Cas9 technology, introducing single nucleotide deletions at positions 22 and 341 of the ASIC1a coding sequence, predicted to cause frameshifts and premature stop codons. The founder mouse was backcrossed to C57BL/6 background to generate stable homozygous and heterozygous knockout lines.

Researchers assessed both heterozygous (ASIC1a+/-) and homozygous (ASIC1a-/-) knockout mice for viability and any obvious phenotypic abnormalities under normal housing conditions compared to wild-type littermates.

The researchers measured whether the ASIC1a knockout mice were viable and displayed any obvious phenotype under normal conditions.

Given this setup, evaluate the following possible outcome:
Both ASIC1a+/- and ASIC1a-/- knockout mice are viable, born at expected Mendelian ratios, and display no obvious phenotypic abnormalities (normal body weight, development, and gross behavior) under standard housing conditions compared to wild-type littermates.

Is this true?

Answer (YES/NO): NO